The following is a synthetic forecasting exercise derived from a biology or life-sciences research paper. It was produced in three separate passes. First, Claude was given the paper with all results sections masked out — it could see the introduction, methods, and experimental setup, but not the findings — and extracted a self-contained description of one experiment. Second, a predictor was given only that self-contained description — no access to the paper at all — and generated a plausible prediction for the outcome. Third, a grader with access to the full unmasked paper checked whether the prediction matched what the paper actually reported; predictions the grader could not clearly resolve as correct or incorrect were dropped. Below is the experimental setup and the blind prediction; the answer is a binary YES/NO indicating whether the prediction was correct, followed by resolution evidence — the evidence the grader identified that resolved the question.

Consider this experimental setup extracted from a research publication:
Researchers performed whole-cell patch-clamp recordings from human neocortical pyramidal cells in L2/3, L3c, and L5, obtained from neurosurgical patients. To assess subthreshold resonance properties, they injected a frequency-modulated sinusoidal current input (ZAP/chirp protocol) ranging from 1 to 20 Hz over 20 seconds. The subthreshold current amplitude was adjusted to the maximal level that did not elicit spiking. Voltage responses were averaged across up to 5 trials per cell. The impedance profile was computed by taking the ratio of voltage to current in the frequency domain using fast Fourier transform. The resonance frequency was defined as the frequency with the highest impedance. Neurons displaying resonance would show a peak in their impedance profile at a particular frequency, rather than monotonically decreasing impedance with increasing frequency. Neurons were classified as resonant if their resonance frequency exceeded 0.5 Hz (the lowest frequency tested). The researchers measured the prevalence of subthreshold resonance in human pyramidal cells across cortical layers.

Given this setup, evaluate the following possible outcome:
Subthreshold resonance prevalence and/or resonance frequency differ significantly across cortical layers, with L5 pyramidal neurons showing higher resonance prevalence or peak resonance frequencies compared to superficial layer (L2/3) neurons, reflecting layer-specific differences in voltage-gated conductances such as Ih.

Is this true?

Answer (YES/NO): NO